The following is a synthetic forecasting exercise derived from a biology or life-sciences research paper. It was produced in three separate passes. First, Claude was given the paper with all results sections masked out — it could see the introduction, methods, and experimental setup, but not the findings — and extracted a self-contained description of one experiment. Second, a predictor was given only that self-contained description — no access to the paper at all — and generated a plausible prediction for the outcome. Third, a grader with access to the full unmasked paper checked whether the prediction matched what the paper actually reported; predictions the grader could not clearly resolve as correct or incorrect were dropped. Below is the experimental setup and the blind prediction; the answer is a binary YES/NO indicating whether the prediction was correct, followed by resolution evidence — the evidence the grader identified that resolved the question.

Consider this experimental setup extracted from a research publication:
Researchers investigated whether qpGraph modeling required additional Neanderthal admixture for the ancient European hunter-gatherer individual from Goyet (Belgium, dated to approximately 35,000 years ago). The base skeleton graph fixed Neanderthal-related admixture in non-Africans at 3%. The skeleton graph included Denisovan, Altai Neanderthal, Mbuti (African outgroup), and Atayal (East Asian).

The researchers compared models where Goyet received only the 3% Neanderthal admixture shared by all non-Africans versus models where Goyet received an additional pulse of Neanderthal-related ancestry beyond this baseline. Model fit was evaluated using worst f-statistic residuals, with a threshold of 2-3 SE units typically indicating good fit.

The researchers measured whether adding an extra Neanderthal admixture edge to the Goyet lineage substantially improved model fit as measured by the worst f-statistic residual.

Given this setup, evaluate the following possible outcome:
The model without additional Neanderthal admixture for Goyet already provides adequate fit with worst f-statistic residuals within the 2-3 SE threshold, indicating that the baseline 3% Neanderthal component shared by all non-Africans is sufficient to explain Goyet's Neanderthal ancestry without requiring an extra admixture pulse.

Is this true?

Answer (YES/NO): NO